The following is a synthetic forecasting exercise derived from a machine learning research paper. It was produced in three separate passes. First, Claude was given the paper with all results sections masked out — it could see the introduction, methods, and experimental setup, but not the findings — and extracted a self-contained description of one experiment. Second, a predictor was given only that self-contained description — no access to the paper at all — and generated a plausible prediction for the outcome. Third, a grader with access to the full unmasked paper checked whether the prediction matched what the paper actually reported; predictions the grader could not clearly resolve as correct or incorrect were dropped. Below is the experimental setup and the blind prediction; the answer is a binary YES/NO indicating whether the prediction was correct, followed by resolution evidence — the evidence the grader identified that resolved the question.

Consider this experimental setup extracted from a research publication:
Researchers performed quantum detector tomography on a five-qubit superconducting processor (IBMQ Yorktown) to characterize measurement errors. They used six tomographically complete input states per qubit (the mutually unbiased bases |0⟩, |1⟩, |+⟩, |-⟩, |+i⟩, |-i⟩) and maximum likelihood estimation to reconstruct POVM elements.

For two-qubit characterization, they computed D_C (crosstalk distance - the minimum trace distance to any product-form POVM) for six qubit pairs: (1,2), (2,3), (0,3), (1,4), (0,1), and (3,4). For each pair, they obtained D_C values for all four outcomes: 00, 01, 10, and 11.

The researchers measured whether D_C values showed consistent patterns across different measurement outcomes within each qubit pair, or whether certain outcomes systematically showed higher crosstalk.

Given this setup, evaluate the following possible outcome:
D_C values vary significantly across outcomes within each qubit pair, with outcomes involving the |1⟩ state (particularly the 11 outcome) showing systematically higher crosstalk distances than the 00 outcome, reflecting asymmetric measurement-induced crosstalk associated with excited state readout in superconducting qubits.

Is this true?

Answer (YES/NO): NO